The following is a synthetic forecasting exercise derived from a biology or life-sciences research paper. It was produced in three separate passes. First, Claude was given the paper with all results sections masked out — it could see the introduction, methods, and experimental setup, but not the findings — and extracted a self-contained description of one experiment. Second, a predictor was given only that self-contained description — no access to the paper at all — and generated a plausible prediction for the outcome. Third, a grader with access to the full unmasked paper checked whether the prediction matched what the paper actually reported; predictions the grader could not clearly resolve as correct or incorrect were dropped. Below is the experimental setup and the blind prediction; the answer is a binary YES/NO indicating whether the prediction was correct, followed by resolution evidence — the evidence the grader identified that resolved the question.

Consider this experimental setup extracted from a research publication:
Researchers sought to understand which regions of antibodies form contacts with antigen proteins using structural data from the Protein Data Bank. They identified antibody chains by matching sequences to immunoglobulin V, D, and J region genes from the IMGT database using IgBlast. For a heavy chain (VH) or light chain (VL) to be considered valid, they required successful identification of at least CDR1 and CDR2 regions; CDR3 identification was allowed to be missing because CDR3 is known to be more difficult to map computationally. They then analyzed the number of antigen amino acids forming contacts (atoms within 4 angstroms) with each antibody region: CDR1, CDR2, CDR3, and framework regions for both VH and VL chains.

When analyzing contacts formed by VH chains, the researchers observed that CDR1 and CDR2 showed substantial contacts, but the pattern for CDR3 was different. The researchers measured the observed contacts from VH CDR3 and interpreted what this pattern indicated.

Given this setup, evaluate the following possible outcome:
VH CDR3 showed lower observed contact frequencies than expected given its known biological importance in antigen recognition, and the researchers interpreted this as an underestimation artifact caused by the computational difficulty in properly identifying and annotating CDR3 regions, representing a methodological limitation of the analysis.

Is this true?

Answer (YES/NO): YES